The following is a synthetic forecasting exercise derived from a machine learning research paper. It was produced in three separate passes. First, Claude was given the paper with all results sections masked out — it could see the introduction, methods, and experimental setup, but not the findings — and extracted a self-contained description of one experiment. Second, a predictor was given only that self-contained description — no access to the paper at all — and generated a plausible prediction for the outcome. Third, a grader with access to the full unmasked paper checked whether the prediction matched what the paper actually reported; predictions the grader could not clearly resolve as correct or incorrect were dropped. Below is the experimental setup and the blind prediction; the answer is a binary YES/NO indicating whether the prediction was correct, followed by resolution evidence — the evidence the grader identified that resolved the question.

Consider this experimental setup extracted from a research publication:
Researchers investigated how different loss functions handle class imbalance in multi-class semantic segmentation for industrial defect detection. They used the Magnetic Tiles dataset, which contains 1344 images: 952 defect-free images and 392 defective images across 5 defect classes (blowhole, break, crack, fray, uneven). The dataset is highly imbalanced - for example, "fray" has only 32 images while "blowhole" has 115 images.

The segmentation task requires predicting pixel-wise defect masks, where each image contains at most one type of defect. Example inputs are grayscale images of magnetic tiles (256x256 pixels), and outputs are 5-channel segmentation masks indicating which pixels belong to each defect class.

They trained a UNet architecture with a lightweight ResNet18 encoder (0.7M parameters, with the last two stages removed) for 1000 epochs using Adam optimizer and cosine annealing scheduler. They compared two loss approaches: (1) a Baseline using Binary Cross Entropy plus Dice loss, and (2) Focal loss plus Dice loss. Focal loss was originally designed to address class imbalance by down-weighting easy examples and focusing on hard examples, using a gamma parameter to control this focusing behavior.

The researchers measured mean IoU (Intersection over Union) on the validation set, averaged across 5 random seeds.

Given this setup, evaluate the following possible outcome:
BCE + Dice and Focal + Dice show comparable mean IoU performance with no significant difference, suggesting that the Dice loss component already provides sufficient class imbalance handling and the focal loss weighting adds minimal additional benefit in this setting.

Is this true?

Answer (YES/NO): NO